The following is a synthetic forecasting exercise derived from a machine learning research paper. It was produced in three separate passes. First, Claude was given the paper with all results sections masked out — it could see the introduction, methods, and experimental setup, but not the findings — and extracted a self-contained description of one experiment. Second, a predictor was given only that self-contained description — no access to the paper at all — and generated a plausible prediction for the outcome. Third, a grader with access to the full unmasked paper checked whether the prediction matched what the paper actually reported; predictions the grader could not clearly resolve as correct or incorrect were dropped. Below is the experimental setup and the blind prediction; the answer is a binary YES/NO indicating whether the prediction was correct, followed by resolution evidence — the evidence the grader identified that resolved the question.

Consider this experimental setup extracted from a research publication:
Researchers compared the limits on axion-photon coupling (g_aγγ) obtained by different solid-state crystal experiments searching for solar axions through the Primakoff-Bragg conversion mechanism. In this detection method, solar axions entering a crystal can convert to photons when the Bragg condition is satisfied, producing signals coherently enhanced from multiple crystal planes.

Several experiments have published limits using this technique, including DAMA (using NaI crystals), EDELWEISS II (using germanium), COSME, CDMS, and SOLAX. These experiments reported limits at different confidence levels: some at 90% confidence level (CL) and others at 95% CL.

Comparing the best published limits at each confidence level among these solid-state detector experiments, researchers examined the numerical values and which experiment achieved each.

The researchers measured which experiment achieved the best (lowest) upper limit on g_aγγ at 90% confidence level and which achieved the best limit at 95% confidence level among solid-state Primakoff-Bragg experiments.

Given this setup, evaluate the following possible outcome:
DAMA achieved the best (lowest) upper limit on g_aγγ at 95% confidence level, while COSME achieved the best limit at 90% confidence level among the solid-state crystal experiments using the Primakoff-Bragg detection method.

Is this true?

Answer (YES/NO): NO